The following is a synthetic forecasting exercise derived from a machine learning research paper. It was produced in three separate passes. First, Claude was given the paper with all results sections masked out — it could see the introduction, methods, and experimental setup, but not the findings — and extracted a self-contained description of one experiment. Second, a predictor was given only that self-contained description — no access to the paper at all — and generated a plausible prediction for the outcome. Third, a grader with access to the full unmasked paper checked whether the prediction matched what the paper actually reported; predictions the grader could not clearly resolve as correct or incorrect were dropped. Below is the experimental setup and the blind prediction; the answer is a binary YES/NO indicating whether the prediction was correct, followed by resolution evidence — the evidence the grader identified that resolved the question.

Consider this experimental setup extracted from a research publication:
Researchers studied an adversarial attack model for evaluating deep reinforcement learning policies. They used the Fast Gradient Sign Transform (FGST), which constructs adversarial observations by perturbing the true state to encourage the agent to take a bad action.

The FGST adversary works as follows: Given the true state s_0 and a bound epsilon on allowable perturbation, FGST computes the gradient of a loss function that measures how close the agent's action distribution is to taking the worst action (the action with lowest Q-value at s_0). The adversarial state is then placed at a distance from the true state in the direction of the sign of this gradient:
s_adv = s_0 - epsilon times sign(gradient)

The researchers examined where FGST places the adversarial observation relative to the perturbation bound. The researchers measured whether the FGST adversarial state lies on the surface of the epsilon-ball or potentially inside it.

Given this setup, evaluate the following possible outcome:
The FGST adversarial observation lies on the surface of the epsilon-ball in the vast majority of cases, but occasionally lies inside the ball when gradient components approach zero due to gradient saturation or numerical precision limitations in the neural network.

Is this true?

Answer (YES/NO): NO